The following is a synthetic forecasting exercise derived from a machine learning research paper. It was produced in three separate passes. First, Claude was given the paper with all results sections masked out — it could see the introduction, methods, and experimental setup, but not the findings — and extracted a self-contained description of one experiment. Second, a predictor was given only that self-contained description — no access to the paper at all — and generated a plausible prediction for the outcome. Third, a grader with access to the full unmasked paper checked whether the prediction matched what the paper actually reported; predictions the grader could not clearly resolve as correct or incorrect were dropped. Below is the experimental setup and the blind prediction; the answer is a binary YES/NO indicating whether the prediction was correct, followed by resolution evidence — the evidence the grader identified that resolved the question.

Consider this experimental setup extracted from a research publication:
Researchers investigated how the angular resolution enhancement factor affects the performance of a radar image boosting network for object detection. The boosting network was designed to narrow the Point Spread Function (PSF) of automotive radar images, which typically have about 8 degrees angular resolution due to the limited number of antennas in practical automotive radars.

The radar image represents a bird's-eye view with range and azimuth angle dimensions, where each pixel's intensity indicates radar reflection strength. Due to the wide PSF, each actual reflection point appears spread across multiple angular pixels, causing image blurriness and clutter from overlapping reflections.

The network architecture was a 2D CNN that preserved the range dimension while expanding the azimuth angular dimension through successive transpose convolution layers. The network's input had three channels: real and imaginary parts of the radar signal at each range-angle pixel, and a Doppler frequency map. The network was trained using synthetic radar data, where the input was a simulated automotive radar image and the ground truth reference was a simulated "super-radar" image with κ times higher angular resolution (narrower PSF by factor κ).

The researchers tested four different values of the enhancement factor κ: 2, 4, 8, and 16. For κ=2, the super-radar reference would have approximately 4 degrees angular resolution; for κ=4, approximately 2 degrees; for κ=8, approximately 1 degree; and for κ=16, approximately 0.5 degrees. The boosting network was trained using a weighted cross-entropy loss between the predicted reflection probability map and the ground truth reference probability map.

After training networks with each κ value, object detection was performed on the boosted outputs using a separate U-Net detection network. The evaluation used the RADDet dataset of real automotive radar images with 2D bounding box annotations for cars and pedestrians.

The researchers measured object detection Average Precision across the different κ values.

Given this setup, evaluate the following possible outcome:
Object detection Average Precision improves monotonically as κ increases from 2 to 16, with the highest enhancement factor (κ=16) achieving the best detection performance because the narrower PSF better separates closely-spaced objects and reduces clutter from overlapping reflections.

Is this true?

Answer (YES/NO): NO